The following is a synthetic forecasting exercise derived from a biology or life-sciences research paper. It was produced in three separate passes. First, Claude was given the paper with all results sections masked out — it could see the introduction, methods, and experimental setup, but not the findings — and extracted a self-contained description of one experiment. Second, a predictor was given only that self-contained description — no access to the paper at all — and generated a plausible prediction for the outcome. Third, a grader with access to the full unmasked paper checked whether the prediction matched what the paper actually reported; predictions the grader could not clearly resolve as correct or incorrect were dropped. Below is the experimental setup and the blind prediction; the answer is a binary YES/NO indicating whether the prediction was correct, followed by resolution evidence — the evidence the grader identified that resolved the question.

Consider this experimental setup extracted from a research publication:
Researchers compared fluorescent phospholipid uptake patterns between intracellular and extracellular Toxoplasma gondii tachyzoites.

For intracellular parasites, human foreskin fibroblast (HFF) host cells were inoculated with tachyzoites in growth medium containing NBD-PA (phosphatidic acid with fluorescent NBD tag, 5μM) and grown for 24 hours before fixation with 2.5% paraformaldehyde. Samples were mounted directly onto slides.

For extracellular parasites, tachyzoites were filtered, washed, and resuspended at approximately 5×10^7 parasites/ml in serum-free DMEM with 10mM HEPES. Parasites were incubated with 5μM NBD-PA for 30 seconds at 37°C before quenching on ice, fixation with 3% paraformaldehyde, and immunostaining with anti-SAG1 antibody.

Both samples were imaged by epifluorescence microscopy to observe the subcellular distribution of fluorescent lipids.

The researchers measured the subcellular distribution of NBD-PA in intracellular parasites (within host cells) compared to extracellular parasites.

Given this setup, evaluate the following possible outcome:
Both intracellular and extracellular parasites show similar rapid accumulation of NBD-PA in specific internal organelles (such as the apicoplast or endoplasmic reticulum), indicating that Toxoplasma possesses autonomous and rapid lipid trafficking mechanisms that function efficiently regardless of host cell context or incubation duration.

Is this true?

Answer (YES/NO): NO